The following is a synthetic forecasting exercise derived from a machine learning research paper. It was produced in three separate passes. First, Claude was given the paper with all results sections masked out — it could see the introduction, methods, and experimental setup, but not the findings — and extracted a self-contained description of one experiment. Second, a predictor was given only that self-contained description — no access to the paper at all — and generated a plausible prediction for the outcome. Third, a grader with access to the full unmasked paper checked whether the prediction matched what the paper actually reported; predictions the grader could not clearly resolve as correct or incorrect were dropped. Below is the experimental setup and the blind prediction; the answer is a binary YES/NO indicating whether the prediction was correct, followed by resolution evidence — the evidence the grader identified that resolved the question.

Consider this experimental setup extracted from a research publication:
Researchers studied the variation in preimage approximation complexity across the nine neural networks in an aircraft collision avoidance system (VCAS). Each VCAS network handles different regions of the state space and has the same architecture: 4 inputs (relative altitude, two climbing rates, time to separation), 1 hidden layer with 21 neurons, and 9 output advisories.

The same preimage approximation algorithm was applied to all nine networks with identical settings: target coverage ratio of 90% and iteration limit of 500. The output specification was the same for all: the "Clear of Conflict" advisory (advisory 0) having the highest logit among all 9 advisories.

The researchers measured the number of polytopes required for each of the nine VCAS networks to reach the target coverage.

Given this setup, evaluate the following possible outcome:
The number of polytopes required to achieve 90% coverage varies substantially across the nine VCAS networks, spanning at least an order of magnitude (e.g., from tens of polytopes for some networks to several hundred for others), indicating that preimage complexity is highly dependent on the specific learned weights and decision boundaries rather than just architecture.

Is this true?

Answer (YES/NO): NO